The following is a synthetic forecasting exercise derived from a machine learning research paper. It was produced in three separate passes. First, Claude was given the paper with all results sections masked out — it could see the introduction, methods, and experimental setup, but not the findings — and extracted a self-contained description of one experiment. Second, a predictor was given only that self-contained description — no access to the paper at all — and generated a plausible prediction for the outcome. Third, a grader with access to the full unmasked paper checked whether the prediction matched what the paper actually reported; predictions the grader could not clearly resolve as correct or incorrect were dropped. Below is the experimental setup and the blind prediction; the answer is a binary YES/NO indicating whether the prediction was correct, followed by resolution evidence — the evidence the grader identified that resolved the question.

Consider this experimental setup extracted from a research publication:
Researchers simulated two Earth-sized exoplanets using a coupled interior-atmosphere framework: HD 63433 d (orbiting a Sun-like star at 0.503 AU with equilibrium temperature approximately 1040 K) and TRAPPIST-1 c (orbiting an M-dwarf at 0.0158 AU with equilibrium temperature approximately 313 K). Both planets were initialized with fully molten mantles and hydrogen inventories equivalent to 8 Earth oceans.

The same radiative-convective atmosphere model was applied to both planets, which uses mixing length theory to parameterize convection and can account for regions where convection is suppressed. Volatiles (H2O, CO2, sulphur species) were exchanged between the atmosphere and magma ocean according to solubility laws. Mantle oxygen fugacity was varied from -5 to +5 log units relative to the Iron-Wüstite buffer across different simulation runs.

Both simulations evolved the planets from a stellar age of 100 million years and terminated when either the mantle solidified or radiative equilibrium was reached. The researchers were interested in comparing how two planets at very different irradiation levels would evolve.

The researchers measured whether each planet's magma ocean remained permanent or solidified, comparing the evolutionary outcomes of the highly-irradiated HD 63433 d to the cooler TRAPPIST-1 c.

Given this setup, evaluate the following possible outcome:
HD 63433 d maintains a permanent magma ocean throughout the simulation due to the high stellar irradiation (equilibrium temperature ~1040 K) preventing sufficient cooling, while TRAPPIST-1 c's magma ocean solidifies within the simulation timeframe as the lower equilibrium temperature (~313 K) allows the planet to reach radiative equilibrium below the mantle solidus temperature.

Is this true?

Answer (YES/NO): NO